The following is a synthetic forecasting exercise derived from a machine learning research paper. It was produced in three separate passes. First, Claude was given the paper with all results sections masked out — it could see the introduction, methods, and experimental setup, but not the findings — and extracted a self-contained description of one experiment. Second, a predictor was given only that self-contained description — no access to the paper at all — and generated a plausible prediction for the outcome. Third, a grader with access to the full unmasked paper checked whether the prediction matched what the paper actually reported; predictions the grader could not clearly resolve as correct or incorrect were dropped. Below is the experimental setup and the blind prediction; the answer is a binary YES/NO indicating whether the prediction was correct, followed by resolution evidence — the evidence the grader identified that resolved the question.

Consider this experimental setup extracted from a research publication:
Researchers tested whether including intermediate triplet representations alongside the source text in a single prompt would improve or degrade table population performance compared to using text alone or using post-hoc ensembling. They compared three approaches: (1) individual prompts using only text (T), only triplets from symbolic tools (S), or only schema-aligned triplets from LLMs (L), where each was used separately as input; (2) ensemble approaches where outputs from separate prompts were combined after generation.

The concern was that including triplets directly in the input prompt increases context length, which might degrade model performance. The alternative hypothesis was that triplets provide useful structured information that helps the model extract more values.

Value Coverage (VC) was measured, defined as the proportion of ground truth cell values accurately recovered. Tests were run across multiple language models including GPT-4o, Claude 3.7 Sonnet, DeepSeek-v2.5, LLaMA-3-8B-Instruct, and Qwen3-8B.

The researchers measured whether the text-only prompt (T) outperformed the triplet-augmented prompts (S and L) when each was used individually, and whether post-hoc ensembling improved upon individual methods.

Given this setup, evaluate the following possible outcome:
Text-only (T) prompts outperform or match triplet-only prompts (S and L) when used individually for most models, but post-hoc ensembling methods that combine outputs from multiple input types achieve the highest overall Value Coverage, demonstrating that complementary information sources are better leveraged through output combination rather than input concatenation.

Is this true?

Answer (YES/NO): YES